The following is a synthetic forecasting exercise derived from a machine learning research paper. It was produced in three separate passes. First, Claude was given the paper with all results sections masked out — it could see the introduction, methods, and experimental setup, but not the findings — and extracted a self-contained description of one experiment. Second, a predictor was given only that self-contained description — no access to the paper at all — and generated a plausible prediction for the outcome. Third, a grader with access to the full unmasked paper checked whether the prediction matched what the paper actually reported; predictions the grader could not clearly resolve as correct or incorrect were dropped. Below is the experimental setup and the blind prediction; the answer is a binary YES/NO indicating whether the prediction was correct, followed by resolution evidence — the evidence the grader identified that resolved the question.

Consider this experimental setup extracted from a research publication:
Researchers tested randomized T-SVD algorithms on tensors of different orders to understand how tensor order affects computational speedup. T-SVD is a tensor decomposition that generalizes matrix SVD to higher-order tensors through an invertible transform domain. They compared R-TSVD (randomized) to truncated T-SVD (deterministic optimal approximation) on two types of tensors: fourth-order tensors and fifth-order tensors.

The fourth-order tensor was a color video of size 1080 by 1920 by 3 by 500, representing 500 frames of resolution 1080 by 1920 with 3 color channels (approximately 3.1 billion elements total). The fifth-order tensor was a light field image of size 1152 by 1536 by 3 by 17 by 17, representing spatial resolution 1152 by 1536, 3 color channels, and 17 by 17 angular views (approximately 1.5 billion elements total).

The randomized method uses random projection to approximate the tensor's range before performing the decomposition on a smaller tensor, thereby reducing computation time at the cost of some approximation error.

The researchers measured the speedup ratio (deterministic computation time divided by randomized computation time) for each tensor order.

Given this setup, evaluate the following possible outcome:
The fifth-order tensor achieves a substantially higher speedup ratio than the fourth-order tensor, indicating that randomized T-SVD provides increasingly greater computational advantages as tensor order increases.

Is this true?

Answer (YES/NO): NO